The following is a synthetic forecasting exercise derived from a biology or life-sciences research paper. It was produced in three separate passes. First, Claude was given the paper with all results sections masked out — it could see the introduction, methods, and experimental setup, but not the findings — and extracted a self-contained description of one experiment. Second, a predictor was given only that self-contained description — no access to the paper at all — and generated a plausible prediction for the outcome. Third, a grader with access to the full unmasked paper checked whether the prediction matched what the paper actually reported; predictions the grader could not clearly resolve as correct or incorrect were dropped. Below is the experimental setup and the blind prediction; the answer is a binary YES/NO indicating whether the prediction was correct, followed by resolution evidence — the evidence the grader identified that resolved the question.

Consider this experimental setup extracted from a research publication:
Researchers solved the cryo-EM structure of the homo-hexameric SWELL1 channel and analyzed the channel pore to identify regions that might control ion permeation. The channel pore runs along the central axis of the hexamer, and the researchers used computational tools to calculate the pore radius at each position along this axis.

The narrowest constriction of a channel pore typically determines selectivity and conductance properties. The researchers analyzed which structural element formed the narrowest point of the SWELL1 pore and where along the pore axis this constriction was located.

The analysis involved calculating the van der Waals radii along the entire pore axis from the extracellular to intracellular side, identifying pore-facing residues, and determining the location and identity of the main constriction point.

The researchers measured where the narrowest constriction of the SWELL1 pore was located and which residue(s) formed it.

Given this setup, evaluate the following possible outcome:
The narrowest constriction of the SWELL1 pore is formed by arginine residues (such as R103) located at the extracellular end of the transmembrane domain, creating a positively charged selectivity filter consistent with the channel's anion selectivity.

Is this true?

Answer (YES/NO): YES